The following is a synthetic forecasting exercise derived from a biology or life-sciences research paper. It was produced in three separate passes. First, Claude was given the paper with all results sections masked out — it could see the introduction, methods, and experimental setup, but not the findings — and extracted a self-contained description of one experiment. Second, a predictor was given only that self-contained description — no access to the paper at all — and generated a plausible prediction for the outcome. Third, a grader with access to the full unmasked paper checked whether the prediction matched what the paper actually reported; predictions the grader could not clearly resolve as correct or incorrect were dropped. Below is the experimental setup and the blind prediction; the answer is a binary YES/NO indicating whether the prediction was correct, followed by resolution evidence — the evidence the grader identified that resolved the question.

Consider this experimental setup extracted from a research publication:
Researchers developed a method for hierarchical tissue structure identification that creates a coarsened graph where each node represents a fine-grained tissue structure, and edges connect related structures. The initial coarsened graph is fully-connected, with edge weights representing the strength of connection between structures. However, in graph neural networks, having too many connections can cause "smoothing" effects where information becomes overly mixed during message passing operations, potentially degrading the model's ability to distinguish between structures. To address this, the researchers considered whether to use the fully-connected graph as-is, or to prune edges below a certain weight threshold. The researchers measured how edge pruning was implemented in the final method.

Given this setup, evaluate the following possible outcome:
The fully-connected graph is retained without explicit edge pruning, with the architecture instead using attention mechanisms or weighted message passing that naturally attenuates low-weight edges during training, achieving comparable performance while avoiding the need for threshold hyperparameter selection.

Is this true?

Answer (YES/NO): NO